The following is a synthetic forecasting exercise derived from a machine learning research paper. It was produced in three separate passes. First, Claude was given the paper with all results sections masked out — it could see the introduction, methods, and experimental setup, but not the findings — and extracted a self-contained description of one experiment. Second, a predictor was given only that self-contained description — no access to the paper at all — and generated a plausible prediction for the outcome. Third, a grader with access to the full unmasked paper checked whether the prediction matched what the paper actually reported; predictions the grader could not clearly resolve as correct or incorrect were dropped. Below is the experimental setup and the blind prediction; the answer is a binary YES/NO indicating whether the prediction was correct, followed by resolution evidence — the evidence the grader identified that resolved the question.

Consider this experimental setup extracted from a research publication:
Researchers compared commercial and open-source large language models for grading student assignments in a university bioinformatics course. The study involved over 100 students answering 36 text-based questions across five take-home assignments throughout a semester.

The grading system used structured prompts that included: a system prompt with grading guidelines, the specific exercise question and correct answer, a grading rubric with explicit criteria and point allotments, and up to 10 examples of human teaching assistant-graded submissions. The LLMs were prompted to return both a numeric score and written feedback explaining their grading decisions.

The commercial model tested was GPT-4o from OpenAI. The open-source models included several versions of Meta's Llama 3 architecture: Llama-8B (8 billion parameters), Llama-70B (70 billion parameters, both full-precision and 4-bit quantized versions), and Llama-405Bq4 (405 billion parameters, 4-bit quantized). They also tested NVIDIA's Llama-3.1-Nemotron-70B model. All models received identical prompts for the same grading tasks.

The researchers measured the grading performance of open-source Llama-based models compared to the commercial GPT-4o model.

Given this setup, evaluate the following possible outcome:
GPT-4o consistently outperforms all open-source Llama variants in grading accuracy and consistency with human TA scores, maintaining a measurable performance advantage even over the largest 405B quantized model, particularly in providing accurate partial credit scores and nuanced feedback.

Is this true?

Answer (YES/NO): NO